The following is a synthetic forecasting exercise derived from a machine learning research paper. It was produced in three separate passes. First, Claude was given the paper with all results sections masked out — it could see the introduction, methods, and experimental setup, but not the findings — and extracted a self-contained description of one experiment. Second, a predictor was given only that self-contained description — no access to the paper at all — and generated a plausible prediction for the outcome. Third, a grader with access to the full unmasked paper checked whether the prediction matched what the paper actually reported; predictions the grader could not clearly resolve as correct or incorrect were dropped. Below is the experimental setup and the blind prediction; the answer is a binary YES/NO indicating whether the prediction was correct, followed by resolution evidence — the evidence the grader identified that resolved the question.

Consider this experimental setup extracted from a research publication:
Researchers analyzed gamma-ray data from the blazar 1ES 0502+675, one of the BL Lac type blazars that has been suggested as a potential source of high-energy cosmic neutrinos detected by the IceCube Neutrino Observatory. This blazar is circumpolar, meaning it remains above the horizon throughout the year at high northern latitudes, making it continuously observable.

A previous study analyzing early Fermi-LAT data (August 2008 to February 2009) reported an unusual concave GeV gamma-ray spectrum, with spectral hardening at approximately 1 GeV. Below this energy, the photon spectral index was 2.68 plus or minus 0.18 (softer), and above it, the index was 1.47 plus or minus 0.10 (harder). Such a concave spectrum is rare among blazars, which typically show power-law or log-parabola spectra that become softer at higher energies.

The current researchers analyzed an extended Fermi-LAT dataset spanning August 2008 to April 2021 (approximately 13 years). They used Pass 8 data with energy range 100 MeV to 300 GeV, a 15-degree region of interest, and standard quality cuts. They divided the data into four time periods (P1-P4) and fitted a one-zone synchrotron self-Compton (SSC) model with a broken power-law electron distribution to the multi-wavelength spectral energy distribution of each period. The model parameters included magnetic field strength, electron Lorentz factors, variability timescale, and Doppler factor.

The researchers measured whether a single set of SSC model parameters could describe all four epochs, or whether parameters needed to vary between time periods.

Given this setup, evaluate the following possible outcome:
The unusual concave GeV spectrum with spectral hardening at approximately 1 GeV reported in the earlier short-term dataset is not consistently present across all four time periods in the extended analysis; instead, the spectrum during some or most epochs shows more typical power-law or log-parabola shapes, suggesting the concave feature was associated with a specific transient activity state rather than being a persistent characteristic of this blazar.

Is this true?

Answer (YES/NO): YES